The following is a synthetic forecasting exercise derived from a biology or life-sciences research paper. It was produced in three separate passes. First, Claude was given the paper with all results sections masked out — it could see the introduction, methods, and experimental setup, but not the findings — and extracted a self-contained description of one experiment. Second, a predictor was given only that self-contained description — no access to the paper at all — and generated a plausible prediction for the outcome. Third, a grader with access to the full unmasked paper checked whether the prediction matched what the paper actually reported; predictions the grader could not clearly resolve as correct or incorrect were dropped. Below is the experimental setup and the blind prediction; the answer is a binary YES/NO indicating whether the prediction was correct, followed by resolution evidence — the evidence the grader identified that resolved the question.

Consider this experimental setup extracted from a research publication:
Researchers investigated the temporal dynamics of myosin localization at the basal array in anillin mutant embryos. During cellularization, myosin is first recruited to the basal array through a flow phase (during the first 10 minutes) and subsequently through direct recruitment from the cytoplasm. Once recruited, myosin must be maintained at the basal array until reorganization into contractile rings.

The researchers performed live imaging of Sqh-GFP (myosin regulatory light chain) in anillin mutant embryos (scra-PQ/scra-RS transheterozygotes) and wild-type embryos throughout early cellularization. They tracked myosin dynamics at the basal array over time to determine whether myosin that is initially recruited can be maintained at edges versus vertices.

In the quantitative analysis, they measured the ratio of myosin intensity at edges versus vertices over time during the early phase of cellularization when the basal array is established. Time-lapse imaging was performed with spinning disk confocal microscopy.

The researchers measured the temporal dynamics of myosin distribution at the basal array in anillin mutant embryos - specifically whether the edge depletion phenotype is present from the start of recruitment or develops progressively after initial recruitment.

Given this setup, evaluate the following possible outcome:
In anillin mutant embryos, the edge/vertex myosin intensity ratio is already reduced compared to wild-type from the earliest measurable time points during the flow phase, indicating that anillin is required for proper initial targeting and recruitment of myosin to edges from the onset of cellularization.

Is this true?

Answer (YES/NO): NO